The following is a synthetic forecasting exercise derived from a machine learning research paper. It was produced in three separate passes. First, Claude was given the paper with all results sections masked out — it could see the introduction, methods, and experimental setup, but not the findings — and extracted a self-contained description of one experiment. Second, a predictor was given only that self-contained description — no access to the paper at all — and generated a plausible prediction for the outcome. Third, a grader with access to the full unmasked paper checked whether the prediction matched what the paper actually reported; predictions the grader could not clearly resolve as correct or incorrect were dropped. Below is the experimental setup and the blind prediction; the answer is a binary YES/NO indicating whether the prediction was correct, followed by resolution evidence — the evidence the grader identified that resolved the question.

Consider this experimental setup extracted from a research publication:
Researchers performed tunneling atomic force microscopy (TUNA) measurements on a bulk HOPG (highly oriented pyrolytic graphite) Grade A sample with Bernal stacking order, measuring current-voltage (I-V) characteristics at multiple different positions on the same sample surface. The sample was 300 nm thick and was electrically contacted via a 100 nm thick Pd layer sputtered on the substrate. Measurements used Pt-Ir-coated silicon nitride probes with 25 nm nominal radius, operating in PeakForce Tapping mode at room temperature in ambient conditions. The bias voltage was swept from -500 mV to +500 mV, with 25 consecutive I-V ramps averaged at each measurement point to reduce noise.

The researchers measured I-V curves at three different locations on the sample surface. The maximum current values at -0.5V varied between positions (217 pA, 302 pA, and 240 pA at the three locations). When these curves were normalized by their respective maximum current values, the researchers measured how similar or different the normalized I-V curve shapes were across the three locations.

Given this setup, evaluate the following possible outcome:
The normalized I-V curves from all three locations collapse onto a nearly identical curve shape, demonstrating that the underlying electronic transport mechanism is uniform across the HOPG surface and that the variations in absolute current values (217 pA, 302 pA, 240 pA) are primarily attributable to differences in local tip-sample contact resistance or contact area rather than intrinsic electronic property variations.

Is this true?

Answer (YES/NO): YES